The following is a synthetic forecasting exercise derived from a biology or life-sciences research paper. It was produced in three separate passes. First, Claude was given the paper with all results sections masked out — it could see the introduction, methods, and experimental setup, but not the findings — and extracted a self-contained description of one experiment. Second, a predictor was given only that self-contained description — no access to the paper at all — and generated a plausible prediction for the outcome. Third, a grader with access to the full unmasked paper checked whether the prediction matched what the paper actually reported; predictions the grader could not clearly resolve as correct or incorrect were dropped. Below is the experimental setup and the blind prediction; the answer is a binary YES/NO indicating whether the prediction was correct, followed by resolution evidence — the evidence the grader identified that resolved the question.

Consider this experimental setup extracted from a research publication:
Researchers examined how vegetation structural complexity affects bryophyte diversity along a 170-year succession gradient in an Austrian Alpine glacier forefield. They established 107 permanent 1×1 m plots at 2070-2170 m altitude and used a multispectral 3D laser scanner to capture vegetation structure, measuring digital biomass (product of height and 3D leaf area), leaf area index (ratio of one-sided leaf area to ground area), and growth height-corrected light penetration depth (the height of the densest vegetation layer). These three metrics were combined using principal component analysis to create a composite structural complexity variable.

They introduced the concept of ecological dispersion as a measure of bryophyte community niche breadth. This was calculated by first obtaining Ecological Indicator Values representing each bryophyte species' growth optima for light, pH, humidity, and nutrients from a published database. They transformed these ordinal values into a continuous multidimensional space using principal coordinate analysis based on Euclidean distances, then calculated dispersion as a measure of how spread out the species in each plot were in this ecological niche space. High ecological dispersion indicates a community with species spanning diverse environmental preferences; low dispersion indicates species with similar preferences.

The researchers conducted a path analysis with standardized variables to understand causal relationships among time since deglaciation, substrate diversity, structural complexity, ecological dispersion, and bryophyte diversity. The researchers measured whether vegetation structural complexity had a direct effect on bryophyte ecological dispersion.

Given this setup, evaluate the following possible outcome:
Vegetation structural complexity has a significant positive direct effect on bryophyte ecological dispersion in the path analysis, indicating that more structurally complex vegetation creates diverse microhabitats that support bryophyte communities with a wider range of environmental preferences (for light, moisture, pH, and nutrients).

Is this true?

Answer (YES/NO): NO